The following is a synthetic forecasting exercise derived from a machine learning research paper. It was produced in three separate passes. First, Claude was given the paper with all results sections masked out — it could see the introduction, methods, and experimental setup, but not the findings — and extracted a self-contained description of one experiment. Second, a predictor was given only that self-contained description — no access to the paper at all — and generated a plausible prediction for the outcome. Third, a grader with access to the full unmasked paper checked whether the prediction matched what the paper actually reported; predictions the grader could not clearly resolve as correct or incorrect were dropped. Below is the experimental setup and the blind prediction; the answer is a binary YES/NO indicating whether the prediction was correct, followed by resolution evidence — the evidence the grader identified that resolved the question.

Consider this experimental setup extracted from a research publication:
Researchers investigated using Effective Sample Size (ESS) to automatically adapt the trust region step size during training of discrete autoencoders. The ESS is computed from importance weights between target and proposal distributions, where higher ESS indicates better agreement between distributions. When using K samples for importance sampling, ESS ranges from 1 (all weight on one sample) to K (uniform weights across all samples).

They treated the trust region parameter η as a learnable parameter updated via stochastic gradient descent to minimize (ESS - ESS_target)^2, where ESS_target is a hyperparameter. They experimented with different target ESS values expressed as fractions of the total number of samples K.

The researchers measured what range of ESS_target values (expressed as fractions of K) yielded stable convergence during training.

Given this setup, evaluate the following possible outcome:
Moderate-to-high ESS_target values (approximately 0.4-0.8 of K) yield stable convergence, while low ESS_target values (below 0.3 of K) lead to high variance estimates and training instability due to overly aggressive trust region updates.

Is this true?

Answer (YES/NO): NO